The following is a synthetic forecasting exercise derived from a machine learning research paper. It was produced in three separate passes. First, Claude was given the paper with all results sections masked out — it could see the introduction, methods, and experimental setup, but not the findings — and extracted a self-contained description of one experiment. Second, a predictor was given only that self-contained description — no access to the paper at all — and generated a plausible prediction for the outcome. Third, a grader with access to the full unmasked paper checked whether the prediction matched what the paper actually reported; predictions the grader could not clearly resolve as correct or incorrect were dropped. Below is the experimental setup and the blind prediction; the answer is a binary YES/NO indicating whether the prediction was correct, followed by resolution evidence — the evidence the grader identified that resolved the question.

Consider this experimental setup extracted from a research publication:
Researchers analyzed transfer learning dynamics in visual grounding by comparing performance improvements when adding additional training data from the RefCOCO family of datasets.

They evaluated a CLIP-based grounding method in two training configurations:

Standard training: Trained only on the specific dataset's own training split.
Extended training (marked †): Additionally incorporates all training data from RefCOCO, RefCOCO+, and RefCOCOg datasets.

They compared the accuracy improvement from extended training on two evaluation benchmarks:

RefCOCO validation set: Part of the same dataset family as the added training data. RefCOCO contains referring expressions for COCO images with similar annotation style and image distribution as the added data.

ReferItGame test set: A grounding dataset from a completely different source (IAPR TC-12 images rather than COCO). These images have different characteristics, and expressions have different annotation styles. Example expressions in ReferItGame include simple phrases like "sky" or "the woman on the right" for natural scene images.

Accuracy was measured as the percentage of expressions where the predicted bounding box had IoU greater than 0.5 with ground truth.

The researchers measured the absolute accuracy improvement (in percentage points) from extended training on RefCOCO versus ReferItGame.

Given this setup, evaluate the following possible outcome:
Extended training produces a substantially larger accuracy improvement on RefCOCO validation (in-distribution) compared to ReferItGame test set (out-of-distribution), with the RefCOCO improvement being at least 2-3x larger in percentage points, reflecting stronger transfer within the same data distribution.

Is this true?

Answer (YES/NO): NO